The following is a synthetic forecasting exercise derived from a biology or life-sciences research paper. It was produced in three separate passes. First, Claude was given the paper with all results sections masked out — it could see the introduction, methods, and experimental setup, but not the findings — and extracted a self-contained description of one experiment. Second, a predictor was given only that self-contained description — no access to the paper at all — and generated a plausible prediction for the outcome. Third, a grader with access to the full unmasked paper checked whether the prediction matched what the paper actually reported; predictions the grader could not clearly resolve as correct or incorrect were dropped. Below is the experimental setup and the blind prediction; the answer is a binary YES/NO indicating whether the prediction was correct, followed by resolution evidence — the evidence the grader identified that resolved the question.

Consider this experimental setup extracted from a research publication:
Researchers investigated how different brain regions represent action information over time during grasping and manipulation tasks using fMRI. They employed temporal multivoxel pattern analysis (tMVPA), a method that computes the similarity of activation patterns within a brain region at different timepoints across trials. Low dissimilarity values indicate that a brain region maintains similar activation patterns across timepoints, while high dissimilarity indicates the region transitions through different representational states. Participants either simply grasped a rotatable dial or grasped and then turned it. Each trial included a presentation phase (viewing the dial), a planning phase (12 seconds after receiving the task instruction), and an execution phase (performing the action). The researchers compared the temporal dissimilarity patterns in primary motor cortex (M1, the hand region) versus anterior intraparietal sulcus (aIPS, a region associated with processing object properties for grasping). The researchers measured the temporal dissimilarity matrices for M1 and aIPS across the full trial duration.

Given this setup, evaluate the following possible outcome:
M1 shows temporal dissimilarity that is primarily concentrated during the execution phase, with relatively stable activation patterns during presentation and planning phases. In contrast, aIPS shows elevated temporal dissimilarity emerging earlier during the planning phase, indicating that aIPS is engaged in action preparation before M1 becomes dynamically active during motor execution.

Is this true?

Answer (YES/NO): NO